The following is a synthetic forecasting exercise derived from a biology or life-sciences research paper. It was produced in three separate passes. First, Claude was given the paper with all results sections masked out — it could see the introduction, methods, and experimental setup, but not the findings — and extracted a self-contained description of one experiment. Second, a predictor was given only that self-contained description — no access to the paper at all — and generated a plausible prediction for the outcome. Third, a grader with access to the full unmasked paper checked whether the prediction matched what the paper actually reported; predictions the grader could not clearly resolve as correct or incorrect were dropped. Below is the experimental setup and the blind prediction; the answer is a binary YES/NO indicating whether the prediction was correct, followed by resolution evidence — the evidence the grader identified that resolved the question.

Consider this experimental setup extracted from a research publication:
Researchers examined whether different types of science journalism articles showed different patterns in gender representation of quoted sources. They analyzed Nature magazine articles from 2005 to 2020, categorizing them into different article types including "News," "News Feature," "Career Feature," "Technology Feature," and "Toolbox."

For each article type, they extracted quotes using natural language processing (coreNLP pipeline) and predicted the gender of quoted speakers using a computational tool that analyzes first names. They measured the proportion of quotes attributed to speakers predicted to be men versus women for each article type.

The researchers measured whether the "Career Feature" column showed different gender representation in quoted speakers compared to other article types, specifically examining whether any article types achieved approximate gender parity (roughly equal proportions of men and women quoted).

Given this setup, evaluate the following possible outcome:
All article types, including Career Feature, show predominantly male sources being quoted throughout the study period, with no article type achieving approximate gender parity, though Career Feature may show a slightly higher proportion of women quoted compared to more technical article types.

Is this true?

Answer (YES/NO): NO